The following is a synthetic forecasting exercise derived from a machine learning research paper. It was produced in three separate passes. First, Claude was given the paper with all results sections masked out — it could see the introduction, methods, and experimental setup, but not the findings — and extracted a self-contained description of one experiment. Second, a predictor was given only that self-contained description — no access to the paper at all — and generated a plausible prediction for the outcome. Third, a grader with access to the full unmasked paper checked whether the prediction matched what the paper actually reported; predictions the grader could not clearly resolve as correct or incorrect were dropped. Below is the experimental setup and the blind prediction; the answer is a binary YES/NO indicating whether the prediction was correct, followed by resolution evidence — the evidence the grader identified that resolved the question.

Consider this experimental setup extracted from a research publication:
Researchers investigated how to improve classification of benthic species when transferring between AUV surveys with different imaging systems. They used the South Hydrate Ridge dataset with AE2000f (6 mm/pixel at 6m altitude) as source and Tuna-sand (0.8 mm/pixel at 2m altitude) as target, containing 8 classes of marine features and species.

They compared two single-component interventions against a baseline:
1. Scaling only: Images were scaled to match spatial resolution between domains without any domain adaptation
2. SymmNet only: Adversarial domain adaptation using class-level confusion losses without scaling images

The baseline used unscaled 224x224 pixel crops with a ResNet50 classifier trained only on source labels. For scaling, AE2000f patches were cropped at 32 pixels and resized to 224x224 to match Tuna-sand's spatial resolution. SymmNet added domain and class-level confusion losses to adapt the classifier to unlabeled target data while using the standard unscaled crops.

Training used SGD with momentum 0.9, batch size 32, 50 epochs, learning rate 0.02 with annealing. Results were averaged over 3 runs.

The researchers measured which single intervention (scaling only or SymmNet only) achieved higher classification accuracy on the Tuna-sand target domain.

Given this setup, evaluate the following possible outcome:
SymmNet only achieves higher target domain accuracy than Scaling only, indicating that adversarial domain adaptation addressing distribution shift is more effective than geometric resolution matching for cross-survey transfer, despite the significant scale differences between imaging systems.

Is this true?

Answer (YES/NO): YES